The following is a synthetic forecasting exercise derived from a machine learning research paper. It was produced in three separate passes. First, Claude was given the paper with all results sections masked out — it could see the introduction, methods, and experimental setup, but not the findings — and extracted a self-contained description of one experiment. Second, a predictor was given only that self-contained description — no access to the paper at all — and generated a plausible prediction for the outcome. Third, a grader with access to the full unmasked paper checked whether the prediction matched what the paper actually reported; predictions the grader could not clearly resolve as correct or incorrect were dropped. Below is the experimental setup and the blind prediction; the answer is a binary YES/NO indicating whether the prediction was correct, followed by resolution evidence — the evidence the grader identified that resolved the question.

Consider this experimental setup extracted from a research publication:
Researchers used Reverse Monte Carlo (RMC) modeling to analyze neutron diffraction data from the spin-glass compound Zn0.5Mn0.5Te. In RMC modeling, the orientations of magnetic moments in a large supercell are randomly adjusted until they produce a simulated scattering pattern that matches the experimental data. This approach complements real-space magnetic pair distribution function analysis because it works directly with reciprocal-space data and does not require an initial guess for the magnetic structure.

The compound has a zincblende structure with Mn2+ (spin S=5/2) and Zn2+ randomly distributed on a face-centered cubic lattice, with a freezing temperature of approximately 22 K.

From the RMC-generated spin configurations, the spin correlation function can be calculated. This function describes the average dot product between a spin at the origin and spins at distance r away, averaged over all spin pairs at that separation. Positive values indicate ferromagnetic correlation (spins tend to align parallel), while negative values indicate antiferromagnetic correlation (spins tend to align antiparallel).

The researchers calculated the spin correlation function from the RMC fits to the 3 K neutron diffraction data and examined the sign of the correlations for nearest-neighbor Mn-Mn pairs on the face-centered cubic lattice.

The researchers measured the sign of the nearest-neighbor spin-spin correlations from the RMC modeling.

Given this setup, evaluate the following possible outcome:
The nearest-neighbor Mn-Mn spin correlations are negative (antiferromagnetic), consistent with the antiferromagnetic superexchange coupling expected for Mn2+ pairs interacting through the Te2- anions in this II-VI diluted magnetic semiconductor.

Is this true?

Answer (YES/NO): YES